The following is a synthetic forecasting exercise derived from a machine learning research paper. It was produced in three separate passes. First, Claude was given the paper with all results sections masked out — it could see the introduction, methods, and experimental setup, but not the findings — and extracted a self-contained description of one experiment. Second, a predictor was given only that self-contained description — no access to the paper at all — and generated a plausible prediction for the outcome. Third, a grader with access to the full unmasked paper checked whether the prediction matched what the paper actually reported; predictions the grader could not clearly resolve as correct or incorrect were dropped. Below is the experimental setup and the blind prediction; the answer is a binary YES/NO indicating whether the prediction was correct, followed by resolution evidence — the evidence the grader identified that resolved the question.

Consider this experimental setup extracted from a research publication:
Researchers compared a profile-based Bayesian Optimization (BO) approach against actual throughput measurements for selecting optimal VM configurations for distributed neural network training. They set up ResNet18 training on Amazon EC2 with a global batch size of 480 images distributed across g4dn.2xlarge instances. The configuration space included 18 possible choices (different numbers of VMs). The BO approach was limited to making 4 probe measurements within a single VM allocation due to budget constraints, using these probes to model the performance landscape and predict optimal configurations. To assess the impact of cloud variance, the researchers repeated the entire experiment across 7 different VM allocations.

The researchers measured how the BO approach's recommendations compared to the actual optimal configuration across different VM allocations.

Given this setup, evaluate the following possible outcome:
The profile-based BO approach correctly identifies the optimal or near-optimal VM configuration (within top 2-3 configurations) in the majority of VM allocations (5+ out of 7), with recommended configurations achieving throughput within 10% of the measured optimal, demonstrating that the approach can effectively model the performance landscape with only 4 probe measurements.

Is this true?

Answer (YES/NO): NO